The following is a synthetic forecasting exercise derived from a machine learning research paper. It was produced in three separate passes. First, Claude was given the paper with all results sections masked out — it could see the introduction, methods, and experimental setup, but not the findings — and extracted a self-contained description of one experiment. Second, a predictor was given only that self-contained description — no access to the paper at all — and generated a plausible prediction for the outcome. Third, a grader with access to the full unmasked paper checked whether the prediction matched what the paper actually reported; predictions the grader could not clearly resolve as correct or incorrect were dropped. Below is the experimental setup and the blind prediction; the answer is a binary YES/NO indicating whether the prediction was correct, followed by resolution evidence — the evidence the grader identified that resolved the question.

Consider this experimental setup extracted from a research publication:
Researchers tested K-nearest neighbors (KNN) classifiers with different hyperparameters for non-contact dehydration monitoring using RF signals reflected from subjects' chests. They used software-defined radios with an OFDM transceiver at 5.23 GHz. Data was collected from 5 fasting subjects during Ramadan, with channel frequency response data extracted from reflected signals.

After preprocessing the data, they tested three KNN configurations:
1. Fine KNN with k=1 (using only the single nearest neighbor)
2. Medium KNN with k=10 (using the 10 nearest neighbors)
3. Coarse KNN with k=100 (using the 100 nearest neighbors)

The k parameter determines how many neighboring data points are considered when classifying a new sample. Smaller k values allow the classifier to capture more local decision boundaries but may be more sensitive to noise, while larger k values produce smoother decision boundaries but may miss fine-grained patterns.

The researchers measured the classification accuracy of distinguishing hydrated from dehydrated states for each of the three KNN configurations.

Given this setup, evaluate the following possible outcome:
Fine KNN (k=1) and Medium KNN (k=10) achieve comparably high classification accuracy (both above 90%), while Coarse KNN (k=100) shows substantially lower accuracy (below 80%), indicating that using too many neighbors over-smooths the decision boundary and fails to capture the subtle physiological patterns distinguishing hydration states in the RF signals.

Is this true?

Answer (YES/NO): NO